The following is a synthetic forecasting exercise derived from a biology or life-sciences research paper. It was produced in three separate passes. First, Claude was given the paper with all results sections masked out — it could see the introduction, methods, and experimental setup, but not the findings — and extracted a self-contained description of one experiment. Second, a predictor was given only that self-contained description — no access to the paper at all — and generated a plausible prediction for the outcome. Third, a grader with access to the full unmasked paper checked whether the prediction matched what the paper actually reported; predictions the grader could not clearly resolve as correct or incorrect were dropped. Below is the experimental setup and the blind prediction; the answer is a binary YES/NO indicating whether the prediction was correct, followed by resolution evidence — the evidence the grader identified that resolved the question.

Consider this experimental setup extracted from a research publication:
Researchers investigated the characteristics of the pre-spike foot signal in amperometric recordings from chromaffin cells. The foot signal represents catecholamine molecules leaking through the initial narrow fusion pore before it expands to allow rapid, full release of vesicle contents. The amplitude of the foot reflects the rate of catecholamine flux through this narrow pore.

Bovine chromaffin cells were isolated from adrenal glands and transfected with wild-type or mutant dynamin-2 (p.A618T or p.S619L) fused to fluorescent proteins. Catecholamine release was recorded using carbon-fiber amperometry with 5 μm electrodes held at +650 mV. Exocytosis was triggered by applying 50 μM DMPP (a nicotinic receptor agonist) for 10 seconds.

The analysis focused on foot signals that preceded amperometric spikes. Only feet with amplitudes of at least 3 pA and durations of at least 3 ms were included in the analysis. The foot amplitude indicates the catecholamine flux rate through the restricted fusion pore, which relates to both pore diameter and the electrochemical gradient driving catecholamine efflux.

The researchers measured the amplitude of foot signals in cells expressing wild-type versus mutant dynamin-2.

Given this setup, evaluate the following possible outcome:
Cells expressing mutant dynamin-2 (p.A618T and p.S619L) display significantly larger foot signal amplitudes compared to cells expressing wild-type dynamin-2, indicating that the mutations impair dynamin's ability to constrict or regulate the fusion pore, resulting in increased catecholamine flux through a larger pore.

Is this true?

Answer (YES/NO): NO